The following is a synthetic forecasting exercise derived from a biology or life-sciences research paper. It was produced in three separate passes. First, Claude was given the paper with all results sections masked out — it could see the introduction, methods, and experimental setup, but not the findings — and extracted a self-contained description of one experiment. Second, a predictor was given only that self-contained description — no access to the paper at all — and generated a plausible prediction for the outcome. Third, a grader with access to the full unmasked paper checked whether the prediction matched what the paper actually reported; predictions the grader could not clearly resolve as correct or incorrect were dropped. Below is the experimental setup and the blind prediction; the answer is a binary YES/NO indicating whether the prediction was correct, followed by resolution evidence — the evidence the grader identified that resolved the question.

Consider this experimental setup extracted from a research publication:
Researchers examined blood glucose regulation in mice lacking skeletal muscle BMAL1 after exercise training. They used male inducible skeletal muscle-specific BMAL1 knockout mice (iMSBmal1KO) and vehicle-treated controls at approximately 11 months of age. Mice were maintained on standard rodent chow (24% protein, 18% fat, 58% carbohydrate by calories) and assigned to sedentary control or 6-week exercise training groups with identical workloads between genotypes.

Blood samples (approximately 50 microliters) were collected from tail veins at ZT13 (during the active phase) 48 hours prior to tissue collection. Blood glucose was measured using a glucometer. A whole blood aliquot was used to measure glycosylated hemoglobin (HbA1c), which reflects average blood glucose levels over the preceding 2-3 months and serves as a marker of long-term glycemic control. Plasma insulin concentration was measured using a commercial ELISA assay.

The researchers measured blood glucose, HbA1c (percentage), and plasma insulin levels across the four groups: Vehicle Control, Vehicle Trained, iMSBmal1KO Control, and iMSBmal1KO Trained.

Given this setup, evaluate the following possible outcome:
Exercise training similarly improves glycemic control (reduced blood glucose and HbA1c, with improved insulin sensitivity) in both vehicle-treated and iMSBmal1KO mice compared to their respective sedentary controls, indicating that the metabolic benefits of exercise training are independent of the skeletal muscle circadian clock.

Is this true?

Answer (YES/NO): NO